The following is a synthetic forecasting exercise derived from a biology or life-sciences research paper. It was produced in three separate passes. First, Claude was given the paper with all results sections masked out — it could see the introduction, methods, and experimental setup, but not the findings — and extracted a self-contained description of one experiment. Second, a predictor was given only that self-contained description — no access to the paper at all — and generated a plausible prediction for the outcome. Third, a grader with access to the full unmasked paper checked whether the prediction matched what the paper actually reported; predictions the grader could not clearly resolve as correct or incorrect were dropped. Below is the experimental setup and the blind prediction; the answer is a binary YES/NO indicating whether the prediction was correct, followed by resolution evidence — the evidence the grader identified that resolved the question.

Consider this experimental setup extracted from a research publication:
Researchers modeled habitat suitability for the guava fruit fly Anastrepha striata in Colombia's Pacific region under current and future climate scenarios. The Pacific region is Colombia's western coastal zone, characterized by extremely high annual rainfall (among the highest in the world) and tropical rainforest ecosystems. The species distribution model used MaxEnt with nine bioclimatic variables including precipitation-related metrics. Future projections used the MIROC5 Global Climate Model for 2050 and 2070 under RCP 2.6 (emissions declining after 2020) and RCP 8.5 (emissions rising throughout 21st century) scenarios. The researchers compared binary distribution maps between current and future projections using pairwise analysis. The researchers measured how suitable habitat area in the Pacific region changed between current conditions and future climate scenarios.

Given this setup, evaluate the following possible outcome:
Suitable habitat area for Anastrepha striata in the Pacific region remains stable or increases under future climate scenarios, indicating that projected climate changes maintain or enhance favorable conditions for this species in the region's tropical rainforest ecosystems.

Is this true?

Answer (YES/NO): NO